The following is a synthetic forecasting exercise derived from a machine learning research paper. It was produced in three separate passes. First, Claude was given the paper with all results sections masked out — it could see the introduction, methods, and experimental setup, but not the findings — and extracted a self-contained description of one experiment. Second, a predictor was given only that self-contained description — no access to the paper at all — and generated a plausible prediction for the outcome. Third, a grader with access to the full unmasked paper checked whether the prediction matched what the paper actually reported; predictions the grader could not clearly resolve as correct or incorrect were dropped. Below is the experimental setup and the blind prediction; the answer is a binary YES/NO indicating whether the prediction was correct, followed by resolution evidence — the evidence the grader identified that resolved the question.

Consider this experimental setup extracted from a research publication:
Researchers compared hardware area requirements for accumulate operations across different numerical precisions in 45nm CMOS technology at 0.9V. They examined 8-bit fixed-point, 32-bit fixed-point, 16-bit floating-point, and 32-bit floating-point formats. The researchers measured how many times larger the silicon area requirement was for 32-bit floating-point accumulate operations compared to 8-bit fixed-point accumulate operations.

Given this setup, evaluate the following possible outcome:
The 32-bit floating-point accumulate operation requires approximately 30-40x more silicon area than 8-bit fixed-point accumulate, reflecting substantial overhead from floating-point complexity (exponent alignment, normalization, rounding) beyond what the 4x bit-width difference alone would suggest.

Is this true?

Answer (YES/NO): NO